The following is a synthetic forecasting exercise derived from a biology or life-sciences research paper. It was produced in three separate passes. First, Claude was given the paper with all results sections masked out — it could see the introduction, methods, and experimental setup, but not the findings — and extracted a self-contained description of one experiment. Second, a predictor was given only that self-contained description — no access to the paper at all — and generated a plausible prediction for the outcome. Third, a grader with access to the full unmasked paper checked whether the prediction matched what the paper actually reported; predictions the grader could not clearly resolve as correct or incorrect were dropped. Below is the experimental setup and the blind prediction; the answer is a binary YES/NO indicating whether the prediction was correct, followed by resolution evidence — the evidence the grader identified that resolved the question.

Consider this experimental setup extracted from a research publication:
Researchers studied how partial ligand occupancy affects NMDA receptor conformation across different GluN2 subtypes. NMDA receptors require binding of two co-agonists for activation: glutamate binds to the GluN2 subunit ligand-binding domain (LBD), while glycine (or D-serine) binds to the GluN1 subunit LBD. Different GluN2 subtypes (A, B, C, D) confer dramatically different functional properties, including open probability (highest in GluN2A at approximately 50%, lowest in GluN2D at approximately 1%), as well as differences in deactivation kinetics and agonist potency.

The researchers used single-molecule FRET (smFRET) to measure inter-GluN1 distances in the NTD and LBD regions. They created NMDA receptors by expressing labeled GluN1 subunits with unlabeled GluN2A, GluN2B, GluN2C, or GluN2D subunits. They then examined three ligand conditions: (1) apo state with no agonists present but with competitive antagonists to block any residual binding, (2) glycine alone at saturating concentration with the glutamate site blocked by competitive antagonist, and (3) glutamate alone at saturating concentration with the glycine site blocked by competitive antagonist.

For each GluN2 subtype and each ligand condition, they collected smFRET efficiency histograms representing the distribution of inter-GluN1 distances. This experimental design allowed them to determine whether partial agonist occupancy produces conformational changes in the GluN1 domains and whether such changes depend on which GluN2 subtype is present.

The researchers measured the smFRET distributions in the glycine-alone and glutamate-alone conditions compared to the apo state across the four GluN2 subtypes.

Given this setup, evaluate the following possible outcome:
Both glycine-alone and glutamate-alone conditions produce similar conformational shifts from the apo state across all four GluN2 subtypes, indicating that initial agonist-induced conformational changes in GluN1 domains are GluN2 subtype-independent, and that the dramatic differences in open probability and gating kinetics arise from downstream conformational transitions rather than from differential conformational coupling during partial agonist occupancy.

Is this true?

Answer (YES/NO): NO